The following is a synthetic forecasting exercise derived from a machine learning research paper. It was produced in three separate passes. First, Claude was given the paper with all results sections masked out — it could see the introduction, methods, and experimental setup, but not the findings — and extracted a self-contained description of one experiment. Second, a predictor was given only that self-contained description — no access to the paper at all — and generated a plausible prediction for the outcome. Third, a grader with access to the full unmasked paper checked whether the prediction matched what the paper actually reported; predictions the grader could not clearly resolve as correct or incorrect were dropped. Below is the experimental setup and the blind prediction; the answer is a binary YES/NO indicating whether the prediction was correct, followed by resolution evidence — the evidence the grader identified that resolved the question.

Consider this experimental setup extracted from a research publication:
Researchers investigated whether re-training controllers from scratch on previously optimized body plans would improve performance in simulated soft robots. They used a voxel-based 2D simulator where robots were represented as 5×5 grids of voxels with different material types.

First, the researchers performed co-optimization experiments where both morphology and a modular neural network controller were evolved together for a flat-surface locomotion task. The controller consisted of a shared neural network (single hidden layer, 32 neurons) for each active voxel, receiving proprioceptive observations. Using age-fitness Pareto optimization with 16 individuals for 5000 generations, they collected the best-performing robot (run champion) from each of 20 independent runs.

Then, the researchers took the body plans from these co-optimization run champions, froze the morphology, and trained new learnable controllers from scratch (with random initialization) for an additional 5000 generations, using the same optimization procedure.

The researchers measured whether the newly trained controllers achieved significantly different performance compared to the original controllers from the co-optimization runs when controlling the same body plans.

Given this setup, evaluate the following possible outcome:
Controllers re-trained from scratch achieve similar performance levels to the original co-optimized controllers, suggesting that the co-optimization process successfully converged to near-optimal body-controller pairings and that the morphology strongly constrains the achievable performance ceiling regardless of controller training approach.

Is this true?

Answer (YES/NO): YES